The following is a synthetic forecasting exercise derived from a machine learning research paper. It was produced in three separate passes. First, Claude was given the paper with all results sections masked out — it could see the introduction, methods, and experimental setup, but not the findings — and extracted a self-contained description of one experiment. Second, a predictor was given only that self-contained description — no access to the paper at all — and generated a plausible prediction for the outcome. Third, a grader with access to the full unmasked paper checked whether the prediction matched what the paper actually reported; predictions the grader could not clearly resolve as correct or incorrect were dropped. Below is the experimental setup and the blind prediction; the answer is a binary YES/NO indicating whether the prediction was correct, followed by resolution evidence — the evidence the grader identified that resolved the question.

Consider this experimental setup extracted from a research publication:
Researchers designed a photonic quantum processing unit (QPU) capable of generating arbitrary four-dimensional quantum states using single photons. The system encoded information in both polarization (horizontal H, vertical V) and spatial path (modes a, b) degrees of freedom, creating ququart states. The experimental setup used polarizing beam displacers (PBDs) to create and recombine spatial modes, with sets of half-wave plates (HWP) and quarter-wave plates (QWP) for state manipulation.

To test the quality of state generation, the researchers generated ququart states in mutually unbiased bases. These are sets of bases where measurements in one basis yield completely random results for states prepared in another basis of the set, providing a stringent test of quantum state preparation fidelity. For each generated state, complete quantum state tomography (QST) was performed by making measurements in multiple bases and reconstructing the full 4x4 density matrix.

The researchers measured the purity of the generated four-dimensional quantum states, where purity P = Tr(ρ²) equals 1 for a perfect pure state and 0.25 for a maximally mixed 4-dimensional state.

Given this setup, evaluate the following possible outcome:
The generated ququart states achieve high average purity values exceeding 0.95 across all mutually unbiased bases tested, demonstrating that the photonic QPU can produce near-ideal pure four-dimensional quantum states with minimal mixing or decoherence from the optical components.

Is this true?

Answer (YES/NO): YES